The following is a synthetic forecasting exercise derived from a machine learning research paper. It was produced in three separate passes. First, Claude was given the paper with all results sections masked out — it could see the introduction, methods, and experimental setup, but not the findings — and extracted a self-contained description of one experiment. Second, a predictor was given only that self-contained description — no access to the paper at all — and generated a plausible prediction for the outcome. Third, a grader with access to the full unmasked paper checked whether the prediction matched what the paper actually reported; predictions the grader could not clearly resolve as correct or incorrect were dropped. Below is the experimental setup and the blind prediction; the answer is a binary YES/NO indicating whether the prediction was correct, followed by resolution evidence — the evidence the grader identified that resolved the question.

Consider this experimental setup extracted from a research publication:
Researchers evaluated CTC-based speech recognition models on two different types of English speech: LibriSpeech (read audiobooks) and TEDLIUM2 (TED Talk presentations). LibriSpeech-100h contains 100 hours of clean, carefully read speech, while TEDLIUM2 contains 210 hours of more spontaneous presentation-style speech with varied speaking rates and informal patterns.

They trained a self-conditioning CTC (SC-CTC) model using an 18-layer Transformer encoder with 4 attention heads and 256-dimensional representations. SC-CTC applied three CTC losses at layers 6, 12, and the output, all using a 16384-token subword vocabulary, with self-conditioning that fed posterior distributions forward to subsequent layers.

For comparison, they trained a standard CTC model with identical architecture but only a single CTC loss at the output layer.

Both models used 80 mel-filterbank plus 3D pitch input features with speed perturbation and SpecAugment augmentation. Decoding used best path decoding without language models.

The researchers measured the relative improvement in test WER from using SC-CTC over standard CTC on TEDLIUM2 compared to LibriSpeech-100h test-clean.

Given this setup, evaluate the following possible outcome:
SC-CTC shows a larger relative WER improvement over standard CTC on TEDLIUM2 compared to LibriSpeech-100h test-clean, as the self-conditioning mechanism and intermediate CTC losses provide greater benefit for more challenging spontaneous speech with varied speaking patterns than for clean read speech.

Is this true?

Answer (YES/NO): NO